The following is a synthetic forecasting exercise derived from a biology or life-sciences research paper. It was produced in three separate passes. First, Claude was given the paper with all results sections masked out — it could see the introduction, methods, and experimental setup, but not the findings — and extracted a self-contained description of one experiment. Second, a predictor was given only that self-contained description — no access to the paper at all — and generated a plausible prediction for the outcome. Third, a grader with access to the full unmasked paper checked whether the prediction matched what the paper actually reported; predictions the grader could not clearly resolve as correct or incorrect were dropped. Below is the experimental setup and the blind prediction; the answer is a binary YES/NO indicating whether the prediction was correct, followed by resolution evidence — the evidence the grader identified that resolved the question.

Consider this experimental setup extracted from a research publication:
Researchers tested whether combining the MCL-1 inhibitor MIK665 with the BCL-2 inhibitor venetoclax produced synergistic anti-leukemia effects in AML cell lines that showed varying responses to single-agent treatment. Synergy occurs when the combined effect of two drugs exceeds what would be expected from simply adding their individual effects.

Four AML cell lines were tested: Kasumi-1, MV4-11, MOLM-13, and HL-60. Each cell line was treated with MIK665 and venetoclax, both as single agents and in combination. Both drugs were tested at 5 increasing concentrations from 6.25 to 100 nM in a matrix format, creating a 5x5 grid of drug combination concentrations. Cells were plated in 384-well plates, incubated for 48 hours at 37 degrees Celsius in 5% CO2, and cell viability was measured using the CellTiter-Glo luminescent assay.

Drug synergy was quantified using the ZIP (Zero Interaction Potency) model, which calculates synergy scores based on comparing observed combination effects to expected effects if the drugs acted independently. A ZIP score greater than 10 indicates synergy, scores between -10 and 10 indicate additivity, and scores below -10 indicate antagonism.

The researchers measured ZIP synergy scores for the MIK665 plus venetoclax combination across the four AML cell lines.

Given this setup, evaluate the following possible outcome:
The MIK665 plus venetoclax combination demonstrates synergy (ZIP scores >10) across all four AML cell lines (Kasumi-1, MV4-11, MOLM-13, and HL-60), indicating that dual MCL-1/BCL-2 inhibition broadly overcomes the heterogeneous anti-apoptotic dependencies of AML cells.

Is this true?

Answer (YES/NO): YES